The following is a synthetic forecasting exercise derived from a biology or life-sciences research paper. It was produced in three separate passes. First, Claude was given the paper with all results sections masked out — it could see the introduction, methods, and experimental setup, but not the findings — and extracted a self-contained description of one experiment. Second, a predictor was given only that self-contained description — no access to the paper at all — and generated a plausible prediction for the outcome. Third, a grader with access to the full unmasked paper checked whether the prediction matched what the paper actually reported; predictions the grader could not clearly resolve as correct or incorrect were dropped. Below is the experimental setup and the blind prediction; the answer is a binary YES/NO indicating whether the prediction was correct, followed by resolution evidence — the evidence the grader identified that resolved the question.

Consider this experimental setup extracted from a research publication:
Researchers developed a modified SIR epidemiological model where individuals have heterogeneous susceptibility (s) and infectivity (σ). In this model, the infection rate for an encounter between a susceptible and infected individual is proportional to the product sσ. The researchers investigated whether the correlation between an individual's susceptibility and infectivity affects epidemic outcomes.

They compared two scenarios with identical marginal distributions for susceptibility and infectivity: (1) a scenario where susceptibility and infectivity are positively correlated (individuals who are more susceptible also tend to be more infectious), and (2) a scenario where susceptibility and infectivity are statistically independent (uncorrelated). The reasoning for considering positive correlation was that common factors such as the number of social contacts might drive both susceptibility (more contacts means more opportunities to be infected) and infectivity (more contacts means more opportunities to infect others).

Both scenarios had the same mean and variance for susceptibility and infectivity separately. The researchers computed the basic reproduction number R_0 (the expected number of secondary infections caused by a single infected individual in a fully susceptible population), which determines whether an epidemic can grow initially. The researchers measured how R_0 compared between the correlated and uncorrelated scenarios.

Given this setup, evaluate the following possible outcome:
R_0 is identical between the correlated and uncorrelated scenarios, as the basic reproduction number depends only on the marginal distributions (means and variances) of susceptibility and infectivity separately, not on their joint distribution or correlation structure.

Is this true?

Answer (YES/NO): NO